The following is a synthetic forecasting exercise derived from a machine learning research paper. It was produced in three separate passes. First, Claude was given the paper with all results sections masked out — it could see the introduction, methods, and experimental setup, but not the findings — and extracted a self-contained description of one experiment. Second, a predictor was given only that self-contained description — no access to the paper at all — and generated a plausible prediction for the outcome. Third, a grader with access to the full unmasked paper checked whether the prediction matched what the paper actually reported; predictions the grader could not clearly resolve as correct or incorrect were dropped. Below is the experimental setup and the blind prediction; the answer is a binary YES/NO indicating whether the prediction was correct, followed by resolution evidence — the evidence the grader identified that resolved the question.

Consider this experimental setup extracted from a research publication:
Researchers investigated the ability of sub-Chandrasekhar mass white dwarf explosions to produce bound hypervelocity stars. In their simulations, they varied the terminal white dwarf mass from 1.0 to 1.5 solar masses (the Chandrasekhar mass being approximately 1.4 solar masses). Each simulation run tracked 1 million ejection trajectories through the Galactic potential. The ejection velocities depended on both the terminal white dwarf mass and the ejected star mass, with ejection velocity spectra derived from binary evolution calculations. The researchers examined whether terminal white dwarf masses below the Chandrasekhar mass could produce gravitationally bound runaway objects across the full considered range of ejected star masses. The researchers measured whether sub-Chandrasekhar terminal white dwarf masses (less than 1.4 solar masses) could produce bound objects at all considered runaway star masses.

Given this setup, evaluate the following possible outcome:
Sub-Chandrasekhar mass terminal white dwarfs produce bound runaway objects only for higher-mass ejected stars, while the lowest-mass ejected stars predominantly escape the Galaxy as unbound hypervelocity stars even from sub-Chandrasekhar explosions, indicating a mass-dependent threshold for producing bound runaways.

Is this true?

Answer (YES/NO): YES